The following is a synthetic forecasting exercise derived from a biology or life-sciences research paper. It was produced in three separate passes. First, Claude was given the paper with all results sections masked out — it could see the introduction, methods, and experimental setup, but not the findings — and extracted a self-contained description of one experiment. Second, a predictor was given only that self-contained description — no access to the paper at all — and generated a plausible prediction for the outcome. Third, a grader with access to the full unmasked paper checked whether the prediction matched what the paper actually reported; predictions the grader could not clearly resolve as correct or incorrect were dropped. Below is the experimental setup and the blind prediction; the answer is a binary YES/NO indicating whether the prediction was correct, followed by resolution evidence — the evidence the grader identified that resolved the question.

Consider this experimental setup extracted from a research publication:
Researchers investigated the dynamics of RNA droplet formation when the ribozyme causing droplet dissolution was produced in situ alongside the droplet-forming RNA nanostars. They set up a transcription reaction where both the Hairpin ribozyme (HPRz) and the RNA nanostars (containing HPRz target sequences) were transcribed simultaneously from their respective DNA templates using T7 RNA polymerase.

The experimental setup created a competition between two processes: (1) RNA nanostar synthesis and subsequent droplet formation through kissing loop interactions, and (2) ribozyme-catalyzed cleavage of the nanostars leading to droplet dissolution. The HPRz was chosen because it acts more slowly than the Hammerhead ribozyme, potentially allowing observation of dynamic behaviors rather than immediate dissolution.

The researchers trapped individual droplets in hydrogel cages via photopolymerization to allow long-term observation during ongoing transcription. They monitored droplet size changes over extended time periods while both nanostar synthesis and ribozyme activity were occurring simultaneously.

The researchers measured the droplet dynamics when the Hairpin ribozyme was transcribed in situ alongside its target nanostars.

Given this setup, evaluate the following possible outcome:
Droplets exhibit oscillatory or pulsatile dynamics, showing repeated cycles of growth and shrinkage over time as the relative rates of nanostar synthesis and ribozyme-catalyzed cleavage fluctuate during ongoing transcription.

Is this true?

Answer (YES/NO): NO